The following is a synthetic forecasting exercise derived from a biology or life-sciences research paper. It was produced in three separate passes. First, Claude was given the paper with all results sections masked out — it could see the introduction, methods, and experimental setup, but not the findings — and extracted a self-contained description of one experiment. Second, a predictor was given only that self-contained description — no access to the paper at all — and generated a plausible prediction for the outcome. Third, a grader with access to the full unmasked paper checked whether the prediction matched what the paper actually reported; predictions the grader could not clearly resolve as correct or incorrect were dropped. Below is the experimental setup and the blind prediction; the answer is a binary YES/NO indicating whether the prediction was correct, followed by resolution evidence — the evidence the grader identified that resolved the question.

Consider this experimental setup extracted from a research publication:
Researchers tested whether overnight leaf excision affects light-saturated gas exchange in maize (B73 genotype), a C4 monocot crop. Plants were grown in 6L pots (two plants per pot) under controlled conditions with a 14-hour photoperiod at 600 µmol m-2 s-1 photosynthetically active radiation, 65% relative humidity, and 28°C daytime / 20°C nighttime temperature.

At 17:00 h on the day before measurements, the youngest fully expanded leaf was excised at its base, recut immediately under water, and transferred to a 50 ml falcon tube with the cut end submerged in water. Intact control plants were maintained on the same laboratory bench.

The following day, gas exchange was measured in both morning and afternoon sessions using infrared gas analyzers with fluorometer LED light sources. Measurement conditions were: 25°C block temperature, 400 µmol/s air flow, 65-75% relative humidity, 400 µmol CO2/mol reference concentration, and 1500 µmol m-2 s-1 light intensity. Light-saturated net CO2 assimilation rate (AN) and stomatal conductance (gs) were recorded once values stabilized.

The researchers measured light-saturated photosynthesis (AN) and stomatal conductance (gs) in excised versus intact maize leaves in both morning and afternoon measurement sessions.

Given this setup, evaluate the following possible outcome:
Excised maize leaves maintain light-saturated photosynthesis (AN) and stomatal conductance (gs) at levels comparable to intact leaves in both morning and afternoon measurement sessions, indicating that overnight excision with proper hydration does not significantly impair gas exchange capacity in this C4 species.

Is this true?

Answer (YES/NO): NO